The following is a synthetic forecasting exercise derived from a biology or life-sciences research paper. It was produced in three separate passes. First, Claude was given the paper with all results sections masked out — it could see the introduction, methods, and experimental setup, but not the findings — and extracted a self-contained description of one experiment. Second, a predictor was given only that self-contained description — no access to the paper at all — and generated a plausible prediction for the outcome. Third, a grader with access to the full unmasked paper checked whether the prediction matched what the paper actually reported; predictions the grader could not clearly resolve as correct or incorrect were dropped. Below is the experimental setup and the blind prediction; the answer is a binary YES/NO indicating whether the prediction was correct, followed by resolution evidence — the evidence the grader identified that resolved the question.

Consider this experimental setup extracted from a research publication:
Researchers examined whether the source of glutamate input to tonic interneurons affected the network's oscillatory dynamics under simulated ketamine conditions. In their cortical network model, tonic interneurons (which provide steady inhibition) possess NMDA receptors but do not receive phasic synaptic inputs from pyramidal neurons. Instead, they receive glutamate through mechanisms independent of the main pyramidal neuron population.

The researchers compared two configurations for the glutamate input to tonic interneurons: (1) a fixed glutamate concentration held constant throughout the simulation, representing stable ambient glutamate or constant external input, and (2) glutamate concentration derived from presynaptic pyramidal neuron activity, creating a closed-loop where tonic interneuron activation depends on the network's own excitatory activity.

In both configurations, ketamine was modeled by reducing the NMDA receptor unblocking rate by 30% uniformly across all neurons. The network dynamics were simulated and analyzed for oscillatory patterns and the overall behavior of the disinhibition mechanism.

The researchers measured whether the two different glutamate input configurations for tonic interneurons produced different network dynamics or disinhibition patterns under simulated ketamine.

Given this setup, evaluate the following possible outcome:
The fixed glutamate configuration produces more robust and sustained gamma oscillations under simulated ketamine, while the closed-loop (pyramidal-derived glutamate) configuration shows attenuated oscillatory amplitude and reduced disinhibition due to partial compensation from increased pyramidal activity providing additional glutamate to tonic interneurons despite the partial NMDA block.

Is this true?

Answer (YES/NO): NO